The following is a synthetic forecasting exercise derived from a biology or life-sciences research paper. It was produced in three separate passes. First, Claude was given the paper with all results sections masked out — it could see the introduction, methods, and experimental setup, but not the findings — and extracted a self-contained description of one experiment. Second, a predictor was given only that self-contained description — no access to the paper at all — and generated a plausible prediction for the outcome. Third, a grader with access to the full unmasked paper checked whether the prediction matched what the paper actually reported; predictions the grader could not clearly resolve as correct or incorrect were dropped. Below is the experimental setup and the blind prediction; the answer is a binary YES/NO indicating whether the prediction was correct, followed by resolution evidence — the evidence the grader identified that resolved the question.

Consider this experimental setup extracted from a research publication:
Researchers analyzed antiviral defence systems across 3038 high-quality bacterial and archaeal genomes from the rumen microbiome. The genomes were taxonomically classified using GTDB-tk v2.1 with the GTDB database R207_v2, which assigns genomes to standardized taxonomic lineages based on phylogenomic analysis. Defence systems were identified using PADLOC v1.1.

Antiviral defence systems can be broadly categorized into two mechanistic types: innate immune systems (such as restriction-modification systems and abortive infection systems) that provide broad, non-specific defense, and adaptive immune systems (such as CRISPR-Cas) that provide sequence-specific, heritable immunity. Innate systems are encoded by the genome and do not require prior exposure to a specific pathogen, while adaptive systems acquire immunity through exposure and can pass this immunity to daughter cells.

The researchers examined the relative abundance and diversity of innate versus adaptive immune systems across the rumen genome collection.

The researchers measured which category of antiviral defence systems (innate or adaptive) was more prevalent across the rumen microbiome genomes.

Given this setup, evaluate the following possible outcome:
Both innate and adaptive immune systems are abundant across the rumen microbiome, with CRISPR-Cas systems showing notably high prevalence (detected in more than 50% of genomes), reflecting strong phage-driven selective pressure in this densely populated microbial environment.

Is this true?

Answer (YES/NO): NO